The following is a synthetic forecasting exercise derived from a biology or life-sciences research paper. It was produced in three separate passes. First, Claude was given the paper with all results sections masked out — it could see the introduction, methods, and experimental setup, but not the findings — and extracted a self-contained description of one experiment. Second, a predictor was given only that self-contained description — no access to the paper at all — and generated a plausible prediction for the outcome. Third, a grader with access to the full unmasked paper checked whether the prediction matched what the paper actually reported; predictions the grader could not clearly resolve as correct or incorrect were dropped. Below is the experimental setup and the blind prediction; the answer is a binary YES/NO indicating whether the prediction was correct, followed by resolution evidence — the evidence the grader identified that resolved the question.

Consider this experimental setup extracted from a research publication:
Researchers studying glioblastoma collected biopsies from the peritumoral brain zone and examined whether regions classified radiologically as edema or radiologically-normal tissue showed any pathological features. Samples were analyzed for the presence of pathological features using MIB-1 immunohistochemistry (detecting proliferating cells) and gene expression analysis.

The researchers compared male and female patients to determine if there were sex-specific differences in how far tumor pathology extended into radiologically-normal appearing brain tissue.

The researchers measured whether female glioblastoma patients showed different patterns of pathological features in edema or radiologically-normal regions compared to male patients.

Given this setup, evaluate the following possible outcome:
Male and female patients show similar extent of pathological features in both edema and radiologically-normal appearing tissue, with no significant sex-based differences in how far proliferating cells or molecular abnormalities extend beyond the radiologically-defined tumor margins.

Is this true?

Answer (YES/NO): NO